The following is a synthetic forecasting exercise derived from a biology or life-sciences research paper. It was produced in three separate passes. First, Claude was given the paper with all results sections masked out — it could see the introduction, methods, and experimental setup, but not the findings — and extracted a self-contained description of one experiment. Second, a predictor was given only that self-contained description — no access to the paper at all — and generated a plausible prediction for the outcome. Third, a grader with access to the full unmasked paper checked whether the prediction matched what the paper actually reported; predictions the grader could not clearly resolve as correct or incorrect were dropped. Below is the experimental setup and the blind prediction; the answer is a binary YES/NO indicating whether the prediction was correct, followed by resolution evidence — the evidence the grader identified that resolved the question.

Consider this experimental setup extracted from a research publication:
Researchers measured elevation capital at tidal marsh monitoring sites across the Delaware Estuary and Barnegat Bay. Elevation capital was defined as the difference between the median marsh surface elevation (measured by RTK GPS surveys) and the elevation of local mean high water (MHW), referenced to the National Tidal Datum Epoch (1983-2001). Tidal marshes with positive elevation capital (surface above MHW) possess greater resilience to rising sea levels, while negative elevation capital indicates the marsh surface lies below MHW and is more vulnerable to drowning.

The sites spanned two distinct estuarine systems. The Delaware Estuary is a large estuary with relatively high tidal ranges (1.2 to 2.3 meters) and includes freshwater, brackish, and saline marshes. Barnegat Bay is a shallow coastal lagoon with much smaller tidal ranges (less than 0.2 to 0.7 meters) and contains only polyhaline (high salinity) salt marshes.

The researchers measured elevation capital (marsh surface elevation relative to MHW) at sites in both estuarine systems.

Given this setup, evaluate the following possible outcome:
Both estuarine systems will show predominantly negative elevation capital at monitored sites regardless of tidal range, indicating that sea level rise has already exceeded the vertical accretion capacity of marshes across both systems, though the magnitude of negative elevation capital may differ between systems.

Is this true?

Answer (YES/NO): NO